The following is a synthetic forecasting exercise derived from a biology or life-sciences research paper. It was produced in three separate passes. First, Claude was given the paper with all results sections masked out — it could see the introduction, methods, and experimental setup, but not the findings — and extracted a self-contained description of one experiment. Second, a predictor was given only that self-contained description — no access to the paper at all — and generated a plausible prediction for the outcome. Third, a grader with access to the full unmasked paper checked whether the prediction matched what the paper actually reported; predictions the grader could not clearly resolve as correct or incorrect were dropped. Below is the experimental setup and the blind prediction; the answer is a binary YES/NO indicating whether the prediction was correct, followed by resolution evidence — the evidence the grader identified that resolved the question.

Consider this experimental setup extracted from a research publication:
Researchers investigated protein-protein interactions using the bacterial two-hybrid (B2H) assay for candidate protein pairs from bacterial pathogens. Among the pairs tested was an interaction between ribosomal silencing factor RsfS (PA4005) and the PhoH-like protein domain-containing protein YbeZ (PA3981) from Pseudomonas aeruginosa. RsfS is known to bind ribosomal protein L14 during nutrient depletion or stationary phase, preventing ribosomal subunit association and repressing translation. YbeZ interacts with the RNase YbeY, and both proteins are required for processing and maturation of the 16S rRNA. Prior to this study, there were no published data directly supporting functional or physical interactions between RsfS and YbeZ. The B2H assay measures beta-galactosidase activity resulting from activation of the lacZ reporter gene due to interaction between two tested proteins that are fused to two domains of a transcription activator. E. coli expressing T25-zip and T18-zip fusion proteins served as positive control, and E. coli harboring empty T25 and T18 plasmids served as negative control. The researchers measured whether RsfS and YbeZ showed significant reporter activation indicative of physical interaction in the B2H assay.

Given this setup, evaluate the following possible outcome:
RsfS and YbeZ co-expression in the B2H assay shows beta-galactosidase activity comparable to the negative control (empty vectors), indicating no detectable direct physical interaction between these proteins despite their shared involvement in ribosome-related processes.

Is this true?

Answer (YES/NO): NO